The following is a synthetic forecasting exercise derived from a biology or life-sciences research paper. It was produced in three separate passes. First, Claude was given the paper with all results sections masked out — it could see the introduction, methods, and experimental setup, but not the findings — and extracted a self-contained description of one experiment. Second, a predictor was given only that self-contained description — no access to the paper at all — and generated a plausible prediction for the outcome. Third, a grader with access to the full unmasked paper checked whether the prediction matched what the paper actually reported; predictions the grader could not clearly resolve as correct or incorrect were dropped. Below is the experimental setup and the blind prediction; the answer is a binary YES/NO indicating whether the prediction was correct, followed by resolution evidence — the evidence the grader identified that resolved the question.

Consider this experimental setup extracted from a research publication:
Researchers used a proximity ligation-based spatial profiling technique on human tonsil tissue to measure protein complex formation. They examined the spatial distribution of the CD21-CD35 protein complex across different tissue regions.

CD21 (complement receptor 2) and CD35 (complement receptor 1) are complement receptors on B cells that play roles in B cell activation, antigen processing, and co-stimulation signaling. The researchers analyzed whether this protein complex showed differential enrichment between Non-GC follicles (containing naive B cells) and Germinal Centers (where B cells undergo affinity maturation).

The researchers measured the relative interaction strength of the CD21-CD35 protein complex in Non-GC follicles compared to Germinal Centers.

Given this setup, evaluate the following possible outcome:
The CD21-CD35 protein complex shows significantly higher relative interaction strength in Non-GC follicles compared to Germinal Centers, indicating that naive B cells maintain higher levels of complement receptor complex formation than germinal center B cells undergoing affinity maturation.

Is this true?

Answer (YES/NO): NO